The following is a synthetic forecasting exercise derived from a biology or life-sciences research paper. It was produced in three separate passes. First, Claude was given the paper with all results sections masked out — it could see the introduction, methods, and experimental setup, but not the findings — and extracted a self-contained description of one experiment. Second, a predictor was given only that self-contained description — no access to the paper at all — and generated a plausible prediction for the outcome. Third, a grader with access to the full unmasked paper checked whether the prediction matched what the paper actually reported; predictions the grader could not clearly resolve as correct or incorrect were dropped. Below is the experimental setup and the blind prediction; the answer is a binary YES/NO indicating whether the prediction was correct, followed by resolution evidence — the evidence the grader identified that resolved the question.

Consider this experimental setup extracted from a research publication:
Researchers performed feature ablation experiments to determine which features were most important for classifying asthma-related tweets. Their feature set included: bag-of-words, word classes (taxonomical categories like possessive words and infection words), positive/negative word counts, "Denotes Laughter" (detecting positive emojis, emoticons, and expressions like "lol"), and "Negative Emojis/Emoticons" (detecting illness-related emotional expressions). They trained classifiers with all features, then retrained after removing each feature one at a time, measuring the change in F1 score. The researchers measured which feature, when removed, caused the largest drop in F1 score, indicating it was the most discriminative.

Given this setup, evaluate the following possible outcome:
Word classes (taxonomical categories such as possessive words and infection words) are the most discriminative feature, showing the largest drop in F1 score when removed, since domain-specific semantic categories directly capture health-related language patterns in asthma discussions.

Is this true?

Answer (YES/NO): NO